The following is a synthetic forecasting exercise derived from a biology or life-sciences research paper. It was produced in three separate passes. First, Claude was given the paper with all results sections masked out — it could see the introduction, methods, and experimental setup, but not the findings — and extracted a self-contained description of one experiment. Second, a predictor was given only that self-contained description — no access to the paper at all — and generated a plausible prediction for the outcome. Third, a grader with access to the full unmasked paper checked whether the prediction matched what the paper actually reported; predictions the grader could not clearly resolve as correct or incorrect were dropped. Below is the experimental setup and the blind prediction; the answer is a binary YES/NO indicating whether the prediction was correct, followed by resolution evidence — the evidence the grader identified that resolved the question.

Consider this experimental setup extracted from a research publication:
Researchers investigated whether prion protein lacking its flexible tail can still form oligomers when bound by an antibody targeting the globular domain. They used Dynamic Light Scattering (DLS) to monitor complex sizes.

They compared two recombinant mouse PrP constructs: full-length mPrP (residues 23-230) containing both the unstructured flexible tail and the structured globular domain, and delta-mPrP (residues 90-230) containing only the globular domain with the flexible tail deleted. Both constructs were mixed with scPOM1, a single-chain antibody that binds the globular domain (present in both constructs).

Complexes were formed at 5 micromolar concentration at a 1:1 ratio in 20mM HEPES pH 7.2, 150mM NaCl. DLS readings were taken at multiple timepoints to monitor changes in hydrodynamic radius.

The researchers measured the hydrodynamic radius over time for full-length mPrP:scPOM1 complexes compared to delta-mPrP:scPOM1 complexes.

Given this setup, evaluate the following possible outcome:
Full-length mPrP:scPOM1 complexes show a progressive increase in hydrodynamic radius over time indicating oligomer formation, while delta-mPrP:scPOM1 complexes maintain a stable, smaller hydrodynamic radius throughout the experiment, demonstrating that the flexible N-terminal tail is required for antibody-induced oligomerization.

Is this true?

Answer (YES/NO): YES